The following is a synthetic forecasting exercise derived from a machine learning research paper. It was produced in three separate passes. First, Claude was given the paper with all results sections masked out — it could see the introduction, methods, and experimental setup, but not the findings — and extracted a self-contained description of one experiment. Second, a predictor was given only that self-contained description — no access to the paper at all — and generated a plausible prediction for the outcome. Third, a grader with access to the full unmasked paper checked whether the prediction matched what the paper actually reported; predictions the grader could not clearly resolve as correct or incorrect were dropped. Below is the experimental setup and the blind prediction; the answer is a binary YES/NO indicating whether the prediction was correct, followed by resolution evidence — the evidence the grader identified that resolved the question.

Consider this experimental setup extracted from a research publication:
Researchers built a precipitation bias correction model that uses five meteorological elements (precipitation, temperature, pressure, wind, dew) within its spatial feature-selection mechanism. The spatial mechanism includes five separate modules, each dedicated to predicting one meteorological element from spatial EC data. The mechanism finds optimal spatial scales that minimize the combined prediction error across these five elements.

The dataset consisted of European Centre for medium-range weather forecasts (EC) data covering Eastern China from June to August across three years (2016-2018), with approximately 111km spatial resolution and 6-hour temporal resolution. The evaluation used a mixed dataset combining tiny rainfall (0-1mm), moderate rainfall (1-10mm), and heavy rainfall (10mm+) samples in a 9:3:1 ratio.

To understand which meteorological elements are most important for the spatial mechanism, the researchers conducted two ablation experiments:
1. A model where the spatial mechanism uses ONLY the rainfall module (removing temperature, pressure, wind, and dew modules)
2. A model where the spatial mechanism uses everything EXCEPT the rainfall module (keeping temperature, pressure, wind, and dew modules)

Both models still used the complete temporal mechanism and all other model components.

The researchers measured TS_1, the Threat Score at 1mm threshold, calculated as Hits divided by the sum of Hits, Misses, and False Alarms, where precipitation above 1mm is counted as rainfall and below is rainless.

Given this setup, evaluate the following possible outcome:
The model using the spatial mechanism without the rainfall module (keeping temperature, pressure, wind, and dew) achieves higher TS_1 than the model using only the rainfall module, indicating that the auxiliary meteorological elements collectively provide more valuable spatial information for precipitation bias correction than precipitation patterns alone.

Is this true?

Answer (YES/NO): YES